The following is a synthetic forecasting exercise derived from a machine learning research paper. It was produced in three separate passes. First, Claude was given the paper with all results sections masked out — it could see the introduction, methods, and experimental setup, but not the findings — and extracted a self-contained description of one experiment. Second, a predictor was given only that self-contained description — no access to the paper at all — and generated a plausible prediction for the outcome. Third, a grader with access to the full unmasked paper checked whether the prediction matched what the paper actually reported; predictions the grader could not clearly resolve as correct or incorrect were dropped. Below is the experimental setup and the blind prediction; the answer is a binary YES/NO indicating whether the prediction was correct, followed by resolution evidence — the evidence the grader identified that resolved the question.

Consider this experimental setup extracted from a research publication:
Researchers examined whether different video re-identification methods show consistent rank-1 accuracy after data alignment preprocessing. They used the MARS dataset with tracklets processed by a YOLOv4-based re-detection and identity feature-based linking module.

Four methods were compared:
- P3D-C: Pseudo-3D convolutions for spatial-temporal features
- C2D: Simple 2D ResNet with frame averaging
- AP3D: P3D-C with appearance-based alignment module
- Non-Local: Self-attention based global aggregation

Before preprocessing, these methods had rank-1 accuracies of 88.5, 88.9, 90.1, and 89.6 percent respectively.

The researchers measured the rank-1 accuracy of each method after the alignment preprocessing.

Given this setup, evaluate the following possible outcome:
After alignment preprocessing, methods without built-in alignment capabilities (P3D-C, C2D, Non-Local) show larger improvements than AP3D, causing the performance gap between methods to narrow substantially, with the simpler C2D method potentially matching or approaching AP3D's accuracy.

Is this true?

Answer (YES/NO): YES